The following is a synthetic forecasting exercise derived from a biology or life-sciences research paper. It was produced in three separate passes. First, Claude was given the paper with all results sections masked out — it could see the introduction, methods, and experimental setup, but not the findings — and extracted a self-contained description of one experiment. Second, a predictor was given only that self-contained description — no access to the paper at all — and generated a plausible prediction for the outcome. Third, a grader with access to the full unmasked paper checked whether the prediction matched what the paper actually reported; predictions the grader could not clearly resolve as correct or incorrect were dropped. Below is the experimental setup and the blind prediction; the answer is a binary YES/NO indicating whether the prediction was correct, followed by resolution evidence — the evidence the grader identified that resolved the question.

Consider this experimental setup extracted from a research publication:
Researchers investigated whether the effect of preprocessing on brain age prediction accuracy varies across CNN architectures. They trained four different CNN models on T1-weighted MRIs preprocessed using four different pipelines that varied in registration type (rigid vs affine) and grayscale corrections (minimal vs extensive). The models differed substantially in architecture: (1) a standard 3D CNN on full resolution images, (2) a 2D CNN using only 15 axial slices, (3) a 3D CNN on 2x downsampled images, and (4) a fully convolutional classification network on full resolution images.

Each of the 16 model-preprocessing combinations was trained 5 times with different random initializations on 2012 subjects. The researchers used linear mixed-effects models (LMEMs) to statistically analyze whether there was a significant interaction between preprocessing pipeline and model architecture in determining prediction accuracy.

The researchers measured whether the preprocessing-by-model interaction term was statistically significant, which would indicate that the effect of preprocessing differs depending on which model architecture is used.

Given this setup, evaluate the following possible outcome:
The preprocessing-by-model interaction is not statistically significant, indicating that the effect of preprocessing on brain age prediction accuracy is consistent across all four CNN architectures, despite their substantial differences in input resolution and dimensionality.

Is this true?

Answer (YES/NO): NO